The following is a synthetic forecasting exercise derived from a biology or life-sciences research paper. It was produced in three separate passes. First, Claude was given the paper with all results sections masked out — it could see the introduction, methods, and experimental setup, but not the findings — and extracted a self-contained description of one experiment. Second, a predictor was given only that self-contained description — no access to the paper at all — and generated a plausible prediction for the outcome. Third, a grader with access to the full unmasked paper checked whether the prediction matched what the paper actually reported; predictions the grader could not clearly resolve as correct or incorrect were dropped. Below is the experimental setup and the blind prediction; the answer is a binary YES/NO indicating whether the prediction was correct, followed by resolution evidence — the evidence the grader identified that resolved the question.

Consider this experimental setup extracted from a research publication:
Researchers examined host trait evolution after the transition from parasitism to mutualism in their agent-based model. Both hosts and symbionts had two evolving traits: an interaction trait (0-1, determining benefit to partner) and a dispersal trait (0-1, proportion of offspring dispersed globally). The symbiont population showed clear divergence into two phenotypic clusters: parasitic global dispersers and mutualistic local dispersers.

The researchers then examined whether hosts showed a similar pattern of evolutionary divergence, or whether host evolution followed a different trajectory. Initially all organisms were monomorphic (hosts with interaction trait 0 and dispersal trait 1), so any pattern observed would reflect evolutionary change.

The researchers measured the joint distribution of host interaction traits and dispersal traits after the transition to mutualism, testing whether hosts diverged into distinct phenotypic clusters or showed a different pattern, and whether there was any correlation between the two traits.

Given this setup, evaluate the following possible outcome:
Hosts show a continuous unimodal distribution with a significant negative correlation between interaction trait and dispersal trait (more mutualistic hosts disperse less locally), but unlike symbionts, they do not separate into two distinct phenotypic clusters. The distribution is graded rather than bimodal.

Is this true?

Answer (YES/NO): NO